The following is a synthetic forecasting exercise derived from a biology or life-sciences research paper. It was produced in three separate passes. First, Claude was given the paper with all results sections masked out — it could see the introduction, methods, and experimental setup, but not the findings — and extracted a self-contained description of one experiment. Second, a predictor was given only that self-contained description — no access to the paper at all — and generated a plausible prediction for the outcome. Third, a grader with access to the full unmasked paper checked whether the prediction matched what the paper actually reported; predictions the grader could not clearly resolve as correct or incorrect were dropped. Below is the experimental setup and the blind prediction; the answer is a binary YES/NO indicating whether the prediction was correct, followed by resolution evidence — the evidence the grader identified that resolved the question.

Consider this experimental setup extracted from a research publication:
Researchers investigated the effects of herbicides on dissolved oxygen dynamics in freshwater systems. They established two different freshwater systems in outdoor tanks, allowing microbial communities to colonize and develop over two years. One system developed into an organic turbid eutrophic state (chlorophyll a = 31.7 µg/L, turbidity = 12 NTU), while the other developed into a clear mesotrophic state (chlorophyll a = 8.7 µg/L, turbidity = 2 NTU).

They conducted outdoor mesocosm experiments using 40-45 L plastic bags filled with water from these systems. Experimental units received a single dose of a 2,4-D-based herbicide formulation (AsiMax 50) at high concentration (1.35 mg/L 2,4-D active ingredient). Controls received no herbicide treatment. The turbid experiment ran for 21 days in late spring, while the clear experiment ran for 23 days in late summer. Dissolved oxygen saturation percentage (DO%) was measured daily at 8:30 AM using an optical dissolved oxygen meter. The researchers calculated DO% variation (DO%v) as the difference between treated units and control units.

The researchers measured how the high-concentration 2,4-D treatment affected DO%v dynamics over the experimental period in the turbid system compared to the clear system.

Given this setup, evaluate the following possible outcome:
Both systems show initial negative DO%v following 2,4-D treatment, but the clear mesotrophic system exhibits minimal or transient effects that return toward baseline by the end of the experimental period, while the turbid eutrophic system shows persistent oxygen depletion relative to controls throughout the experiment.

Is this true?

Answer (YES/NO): NO